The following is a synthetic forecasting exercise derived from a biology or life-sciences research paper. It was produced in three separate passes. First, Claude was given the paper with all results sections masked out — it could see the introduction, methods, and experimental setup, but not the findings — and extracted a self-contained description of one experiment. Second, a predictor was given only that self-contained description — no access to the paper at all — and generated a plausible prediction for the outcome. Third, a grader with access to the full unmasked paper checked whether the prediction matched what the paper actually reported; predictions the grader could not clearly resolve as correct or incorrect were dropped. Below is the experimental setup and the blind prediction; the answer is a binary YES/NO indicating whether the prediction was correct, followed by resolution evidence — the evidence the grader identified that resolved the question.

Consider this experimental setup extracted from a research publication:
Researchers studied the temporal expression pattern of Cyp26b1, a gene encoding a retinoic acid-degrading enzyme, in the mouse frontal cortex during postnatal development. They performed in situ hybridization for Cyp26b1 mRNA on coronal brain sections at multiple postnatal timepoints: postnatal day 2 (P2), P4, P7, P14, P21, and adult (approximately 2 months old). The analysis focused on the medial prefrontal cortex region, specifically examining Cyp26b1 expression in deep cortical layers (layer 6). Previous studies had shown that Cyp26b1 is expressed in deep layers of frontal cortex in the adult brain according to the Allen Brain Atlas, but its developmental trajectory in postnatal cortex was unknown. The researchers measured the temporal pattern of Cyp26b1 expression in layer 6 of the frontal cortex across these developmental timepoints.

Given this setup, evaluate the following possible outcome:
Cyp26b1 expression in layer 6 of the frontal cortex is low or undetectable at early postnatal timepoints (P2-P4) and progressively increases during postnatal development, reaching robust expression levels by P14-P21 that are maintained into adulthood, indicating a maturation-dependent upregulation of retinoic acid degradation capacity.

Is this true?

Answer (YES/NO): NO